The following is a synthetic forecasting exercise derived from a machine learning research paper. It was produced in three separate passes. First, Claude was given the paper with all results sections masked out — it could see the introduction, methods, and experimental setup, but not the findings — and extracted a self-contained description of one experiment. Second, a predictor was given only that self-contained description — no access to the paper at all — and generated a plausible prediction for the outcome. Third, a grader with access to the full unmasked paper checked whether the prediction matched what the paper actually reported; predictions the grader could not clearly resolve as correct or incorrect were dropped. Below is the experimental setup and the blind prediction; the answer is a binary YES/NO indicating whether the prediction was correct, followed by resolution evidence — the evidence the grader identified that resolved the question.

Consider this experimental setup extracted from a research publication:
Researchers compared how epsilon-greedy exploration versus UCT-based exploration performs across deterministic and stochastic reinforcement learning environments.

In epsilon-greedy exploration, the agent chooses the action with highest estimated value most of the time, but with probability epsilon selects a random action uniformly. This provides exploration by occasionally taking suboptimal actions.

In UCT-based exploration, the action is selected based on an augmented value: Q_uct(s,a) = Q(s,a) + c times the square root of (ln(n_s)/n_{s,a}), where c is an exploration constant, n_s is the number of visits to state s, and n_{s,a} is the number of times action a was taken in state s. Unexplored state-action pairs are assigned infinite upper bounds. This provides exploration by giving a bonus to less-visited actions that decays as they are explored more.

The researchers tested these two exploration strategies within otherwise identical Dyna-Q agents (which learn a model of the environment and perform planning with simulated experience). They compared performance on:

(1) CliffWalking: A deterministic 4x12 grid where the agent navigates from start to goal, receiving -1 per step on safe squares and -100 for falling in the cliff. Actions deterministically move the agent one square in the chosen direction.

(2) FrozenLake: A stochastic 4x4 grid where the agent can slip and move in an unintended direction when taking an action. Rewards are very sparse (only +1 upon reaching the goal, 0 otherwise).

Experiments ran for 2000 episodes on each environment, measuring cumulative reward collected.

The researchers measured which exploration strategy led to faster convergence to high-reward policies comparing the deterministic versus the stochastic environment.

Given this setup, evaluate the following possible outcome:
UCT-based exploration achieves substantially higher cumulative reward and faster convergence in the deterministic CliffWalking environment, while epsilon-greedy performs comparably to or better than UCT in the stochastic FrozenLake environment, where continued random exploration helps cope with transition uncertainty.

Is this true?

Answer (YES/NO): NO